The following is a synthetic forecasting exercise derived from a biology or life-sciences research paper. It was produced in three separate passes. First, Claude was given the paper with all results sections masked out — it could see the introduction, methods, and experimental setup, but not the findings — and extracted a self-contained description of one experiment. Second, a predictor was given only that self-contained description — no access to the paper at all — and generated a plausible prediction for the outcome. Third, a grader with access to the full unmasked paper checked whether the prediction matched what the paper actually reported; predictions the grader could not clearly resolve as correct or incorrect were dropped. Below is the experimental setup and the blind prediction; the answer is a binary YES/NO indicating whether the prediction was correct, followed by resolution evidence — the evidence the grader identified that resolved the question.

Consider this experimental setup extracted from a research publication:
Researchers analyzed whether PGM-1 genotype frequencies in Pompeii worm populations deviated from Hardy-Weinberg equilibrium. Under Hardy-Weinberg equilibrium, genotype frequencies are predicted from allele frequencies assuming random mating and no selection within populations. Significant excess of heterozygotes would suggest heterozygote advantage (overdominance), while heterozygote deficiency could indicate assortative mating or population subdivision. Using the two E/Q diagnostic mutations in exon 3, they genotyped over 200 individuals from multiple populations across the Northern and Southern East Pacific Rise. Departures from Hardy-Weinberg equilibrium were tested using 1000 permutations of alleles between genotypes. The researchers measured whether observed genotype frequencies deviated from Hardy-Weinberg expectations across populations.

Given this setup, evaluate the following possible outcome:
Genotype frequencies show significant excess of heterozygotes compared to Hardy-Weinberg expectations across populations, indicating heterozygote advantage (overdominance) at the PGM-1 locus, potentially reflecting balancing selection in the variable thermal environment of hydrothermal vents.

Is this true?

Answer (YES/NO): NO